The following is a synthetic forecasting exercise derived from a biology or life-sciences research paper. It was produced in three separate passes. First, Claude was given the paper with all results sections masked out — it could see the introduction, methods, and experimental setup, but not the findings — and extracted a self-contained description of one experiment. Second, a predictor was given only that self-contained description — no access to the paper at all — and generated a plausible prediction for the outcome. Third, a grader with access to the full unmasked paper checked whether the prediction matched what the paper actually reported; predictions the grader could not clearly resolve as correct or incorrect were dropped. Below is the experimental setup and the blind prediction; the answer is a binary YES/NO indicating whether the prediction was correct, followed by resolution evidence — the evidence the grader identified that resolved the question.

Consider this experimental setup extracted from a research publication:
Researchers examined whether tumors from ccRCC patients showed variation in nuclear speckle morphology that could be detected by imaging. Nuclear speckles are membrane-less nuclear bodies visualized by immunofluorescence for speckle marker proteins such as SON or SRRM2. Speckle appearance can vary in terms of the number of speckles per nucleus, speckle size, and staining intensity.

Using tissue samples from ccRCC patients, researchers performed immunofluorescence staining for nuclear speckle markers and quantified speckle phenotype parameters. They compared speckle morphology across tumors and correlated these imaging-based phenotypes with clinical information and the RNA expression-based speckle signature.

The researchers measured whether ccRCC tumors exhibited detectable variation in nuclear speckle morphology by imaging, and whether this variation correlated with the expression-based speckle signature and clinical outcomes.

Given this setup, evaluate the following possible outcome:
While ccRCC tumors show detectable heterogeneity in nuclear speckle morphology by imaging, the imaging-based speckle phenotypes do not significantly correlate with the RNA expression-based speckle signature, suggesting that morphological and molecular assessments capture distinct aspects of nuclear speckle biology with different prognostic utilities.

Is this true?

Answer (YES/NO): NO